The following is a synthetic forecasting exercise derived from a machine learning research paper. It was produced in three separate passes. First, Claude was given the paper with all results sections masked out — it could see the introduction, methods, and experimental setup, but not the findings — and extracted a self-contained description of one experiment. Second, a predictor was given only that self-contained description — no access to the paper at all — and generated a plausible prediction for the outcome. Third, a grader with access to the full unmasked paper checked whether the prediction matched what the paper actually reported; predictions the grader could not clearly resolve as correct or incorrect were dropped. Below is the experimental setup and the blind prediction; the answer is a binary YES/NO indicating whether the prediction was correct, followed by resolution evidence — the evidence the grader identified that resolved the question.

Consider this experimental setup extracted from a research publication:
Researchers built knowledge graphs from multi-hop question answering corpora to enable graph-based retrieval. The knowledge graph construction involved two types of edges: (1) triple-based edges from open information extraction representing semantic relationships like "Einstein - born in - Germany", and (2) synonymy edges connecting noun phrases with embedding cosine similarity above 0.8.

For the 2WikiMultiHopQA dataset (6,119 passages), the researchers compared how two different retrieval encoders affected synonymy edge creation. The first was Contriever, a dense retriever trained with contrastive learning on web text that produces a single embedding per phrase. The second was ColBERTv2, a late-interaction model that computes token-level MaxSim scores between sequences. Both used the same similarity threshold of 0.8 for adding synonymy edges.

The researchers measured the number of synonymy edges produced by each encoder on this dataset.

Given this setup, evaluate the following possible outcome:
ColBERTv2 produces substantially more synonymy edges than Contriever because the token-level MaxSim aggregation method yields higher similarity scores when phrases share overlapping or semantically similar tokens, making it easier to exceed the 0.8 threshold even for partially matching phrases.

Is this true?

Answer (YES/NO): NO